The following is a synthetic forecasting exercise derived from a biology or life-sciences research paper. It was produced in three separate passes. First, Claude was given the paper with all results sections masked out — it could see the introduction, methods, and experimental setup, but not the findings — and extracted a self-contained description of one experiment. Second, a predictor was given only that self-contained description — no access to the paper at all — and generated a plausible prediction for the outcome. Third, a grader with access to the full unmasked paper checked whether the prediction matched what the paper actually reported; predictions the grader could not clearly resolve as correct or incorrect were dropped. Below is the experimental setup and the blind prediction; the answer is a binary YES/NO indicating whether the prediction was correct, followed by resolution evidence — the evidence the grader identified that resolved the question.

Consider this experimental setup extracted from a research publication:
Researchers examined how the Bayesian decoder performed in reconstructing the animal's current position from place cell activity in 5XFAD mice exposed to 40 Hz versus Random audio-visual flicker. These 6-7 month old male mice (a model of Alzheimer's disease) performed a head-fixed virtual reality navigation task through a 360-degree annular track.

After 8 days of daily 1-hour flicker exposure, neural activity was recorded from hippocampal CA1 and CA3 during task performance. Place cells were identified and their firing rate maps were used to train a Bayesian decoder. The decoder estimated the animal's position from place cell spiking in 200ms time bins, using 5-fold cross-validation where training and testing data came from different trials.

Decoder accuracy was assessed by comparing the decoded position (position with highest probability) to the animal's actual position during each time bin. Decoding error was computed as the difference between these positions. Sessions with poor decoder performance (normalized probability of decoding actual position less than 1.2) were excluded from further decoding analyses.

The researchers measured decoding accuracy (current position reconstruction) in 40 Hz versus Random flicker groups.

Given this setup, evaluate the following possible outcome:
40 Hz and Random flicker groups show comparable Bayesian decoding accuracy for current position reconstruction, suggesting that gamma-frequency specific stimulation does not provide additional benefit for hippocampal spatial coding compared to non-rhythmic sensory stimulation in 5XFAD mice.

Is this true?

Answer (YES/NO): YES